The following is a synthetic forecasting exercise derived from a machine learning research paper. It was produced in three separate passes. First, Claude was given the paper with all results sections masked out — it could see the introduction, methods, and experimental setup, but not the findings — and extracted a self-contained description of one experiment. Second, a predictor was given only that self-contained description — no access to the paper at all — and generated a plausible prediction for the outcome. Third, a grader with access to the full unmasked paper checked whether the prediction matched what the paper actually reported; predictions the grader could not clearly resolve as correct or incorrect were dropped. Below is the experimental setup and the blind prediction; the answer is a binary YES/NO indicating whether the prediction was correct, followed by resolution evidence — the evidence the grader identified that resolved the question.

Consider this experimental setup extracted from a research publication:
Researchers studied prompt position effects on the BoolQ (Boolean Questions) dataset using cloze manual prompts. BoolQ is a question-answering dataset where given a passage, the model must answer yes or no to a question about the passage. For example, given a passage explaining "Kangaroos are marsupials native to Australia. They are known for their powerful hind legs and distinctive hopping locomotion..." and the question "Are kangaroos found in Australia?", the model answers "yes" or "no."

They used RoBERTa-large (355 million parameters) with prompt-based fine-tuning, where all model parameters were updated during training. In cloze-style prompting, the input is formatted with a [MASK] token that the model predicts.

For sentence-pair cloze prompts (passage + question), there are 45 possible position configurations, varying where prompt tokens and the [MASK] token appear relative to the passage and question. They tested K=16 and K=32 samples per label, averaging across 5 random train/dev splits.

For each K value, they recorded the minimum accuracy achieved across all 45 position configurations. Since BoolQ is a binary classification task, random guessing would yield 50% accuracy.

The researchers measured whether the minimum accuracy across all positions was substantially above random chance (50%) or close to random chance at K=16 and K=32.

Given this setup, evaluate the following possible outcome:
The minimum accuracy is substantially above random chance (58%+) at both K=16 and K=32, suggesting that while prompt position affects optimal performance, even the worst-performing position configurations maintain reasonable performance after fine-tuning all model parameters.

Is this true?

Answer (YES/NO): NO